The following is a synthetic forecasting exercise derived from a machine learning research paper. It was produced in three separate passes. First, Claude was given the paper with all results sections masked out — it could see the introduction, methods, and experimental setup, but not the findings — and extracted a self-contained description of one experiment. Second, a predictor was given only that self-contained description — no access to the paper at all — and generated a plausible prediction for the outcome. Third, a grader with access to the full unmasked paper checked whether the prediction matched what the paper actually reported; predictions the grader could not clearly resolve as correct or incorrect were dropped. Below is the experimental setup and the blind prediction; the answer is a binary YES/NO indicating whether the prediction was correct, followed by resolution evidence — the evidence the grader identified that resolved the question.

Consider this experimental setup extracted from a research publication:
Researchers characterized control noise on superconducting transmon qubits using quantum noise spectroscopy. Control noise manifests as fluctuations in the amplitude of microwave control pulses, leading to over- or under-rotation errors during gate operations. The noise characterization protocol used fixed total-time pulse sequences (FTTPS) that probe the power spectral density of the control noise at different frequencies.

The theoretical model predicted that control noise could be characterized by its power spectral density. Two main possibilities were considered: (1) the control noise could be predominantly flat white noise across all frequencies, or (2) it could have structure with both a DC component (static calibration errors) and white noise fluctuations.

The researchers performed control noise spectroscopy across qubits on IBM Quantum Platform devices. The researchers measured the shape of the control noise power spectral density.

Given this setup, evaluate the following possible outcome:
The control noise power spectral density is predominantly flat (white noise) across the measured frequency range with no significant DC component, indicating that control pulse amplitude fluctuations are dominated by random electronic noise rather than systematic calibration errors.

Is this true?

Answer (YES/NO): NO